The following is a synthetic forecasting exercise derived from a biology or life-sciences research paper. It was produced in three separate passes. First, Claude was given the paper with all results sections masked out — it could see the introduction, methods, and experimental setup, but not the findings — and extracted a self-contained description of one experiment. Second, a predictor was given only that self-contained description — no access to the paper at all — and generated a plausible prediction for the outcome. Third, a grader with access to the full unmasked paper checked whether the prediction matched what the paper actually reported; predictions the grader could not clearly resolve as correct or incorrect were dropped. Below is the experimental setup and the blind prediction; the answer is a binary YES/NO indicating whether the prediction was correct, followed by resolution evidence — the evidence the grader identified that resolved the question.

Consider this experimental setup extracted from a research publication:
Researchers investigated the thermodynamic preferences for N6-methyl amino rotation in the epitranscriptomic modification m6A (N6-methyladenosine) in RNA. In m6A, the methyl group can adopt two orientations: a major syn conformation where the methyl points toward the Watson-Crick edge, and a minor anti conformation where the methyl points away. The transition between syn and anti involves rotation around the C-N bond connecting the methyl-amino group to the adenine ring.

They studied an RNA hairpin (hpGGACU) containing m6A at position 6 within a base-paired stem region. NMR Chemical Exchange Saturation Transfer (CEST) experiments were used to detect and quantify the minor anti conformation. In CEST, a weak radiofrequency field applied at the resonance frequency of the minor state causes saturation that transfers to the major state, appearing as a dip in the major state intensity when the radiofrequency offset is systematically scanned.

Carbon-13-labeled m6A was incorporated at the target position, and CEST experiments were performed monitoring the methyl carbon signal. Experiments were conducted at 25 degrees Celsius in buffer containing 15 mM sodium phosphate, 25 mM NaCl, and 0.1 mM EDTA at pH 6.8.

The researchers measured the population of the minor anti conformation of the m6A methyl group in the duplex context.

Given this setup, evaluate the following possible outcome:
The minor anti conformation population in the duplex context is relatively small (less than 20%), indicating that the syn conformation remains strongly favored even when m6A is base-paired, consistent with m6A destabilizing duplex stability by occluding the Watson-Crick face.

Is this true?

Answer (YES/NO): YES